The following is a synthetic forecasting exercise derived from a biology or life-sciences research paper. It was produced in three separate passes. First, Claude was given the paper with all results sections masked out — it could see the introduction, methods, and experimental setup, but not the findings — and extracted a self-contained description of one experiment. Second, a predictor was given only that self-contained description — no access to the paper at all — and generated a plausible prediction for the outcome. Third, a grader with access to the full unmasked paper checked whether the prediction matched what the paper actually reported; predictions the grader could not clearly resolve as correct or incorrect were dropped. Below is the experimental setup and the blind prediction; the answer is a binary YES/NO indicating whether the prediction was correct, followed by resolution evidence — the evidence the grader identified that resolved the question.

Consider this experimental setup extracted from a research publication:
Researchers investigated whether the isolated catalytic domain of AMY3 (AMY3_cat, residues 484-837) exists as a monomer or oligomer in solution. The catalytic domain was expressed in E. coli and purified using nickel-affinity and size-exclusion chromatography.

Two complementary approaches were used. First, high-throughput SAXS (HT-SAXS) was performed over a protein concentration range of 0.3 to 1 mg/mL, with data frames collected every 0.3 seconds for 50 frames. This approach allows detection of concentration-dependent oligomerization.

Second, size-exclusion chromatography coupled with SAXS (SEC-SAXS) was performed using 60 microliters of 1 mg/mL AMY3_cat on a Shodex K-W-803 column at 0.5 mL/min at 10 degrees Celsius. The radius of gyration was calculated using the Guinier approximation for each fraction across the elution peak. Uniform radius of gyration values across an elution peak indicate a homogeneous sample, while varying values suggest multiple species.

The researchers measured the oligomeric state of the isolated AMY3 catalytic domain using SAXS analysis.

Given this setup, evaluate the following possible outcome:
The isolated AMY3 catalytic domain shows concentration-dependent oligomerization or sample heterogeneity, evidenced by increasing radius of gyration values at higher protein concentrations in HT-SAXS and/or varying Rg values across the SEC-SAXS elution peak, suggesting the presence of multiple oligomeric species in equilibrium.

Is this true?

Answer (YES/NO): NO